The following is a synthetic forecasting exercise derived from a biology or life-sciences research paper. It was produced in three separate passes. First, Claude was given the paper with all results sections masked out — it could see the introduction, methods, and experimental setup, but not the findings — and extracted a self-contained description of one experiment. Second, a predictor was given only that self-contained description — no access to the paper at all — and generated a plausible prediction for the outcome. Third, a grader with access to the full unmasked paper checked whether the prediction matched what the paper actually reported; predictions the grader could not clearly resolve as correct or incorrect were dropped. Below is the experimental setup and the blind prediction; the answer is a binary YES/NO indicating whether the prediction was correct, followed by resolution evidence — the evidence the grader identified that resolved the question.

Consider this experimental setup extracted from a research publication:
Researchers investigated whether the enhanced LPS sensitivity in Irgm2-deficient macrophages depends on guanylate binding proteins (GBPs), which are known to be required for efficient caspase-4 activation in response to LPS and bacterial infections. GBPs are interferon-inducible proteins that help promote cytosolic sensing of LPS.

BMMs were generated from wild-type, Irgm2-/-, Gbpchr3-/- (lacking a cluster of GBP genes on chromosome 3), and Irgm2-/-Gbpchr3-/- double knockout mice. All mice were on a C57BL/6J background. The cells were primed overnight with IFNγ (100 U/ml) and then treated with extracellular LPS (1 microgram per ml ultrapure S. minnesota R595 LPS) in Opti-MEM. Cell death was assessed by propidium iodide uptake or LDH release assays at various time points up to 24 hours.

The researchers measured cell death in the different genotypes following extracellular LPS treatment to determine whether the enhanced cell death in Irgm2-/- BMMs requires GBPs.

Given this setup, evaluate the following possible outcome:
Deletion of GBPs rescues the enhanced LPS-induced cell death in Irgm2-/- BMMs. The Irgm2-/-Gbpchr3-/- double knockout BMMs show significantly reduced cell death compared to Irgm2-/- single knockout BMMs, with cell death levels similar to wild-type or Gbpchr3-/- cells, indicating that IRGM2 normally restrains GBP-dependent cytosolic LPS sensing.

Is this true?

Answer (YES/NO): NO